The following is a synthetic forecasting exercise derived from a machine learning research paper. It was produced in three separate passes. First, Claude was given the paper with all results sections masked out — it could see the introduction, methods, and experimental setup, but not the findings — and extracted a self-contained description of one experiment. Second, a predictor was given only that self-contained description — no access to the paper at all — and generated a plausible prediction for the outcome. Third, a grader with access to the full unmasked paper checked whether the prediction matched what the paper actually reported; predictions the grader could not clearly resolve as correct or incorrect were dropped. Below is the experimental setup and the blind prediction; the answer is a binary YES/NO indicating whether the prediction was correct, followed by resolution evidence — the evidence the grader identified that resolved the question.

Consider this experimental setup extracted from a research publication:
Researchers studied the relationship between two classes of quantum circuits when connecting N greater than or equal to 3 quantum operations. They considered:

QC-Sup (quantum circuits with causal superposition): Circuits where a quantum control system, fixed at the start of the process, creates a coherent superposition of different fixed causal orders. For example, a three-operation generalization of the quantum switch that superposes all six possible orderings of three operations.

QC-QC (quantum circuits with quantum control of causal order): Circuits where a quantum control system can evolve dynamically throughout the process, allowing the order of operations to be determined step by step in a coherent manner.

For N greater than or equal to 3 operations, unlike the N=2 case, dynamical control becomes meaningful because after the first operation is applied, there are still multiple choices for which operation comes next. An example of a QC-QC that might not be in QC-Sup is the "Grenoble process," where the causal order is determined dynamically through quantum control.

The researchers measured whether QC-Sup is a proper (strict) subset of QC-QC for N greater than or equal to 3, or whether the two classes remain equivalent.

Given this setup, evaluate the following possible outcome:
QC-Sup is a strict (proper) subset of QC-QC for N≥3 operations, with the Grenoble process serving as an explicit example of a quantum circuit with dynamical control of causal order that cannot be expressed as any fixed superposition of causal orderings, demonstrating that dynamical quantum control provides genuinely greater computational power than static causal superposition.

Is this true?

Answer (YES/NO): YES